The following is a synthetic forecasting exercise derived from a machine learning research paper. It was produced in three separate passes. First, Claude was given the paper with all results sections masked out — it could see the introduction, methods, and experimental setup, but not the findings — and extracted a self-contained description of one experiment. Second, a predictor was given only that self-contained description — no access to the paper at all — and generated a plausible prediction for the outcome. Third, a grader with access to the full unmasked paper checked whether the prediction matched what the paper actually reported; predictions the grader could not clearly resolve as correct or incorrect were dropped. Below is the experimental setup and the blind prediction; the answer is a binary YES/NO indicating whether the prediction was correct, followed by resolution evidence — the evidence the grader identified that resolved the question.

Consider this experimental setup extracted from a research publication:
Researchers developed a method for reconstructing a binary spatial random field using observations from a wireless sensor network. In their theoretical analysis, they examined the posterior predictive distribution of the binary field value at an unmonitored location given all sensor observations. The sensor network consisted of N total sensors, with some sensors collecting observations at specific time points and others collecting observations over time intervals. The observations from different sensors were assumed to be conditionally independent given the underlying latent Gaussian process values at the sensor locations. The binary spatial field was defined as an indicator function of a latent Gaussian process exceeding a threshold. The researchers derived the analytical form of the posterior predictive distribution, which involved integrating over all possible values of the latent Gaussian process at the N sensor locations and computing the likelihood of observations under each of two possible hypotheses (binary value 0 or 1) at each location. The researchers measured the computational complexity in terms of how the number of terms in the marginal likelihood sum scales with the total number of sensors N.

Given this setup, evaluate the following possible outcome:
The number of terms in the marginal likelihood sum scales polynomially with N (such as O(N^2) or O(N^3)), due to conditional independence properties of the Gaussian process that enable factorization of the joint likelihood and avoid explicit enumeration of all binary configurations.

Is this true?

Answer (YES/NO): NO